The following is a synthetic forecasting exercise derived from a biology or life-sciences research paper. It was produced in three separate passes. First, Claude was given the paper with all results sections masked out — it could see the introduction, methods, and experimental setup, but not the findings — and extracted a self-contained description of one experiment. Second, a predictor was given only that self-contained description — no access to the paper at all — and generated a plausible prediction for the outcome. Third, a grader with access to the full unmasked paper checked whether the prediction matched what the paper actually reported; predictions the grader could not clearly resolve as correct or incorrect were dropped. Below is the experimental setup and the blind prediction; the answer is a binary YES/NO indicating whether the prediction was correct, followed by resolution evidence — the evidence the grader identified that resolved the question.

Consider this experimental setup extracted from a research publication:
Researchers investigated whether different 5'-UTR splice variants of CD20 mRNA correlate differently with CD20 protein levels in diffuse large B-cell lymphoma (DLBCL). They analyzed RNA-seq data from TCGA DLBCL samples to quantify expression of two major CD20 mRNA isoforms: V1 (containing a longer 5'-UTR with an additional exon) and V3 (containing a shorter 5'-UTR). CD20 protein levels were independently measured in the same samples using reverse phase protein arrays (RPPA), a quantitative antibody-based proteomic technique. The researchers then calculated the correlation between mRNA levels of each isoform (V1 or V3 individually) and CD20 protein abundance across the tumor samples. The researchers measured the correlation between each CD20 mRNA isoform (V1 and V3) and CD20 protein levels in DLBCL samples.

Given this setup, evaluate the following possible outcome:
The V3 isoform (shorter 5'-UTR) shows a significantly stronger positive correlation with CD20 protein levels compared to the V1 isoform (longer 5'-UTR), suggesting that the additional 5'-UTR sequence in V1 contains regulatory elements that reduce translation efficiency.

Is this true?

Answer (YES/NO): YES